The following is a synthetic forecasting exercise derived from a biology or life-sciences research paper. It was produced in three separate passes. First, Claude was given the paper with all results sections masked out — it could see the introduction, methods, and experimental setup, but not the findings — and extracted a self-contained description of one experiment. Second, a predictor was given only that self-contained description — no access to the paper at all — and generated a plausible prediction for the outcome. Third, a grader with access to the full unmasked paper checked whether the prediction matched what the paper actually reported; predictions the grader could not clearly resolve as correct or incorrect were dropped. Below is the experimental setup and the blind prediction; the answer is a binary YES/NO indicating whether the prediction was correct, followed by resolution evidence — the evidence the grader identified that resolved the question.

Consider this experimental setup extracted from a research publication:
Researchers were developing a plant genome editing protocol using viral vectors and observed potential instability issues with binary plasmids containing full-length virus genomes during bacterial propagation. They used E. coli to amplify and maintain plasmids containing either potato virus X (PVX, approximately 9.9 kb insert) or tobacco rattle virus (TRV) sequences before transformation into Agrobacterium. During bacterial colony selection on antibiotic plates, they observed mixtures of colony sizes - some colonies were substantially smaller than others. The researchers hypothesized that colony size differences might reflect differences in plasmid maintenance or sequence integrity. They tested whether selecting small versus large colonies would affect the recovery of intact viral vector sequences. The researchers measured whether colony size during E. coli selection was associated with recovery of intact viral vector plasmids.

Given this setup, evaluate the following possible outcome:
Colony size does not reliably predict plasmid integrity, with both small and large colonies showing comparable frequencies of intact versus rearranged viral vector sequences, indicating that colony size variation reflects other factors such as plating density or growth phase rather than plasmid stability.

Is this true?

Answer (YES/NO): NO